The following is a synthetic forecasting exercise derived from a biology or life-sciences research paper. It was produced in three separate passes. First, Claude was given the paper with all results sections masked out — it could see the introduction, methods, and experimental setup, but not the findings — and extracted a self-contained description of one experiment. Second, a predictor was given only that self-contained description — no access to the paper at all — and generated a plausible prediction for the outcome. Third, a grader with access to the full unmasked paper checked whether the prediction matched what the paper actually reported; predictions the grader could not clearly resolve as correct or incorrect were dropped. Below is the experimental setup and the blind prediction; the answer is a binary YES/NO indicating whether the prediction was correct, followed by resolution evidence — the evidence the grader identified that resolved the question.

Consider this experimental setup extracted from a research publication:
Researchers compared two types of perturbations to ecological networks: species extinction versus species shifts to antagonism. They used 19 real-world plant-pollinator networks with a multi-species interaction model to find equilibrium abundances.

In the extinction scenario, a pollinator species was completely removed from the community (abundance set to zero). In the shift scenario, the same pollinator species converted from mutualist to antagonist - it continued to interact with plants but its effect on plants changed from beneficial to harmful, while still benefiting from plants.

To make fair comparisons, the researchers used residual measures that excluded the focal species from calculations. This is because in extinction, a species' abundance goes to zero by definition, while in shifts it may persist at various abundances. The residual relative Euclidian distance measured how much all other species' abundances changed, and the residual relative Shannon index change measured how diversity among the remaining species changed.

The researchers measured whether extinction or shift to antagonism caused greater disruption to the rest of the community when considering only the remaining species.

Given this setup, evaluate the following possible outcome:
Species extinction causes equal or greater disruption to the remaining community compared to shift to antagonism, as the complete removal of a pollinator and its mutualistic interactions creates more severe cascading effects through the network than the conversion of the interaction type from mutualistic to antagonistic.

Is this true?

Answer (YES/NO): NO